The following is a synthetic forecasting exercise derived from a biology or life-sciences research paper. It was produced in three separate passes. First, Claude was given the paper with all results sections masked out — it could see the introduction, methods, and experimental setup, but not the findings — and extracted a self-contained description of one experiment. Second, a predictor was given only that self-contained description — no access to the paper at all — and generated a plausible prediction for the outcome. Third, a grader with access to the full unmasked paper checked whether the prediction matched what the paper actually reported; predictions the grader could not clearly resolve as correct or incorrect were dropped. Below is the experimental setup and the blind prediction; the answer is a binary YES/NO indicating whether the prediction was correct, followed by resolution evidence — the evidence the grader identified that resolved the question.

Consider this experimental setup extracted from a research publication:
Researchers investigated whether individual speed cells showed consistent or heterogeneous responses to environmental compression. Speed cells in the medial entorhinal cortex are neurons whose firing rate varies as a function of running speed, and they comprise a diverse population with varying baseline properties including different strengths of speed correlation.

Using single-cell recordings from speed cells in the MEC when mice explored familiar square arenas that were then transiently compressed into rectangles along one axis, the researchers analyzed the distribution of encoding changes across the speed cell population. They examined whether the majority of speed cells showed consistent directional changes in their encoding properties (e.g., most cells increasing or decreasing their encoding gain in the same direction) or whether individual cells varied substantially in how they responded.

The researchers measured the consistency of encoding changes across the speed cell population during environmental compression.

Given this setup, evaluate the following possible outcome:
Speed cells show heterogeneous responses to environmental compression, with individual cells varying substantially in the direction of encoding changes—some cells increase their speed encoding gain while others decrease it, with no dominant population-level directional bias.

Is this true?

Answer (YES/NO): NO